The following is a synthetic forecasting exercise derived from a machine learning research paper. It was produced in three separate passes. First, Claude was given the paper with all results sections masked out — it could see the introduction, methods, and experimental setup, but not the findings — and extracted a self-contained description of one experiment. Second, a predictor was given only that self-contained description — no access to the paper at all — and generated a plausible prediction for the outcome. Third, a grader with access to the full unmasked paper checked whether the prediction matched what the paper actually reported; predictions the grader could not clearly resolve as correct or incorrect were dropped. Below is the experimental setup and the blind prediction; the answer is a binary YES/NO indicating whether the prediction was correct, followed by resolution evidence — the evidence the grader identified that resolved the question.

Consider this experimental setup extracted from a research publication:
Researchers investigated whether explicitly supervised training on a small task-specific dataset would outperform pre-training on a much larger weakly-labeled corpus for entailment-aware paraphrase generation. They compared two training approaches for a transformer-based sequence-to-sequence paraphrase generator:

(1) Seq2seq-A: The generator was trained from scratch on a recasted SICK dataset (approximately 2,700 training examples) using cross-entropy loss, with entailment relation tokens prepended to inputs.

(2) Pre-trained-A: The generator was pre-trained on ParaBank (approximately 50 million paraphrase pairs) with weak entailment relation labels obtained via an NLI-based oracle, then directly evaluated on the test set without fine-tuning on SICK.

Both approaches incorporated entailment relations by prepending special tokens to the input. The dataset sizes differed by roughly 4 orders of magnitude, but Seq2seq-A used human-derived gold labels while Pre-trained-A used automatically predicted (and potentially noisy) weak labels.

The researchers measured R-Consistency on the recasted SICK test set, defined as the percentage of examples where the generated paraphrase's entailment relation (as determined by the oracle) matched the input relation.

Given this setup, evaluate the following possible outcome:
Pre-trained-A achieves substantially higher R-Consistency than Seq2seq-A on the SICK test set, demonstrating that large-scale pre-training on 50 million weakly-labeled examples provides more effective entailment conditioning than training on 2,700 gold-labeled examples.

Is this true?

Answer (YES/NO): YES